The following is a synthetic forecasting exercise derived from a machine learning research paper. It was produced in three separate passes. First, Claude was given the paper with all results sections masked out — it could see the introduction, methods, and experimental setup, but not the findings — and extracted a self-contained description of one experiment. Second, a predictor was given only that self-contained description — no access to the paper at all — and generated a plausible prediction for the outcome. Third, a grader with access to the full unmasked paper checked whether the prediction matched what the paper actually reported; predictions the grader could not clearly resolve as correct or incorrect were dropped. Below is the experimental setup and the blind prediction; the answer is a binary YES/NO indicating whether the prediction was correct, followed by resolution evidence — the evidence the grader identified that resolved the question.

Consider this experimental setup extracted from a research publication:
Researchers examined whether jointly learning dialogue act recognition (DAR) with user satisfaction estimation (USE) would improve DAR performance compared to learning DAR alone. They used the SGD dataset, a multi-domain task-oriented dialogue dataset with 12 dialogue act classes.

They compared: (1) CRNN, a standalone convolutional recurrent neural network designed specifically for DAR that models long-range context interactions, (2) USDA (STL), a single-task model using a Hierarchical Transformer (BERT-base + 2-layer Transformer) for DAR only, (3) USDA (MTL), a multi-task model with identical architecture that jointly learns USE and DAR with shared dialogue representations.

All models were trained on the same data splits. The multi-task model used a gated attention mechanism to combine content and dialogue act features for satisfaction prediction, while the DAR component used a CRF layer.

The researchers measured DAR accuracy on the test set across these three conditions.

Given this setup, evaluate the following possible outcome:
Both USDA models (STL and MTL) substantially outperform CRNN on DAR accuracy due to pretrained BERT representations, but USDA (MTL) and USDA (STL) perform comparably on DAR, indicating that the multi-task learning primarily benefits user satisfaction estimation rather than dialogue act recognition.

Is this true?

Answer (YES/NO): NO